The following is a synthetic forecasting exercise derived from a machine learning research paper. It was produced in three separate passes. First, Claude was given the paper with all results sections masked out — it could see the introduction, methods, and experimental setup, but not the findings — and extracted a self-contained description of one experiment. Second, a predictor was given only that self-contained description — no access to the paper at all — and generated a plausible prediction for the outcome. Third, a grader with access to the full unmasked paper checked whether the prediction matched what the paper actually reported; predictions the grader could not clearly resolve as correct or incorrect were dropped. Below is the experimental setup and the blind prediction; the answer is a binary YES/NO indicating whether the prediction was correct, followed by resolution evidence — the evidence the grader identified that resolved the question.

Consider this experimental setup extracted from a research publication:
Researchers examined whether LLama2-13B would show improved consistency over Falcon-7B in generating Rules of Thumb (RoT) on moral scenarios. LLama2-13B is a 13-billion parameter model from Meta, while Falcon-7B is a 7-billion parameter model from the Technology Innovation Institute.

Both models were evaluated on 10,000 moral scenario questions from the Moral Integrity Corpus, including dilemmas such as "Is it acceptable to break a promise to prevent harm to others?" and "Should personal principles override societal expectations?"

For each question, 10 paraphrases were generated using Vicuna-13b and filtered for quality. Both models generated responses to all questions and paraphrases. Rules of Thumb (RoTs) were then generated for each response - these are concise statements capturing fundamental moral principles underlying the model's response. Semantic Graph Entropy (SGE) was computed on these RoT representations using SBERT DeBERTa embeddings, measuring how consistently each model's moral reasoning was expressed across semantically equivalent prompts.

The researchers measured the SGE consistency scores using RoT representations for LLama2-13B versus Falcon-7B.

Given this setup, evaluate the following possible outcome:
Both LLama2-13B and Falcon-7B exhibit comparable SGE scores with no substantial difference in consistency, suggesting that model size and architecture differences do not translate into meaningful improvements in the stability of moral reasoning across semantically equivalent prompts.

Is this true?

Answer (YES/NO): NO